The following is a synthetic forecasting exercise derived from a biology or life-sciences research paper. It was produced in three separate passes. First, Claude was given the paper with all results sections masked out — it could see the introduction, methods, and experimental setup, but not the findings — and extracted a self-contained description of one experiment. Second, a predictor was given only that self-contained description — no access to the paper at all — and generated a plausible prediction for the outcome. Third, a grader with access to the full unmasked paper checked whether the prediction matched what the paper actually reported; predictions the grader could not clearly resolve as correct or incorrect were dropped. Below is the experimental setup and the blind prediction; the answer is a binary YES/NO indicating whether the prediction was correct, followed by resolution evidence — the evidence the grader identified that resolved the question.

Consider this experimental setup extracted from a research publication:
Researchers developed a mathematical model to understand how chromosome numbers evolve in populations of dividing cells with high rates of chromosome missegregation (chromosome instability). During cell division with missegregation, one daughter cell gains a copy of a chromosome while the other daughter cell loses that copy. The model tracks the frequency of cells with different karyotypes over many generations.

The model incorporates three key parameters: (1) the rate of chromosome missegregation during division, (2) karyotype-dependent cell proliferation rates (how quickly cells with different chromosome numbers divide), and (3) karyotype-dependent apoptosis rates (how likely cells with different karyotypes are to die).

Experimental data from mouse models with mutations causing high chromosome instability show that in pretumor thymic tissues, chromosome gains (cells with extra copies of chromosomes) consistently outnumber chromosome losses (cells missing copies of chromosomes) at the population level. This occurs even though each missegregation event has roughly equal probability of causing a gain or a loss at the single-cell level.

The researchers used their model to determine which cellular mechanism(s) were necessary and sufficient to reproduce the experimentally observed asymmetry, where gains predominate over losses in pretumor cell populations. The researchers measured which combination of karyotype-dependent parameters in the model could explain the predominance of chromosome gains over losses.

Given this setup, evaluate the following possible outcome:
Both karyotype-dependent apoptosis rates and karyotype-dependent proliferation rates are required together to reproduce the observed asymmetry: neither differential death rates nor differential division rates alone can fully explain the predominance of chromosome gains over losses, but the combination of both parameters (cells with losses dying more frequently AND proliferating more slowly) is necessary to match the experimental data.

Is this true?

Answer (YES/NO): NO